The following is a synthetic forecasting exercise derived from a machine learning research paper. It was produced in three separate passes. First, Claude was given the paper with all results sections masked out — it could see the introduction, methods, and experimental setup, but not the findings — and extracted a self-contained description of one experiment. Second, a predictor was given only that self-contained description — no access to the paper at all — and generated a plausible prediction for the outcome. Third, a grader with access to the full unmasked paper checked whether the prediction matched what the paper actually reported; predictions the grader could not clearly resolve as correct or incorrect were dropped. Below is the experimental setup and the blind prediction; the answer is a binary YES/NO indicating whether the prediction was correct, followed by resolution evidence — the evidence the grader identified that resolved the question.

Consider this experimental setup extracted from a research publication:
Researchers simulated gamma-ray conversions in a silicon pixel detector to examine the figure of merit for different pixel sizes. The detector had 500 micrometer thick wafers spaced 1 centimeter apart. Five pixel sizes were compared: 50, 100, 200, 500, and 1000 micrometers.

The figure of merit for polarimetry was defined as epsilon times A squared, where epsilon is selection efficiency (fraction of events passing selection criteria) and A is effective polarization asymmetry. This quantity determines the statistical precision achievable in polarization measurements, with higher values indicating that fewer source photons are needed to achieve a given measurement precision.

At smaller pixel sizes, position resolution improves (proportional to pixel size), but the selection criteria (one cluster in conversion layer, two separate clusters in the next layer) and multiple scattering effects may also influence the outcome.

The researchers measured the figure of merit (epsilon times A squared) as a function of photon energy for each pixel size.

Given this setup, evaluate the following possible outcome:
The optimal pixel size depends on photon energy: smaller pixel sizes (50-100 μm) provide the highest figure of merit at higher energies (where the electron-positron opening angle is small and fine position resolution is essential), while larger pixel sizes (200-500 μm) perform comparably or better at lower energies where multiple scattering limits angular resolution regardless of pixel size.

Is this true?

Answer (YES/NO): NO